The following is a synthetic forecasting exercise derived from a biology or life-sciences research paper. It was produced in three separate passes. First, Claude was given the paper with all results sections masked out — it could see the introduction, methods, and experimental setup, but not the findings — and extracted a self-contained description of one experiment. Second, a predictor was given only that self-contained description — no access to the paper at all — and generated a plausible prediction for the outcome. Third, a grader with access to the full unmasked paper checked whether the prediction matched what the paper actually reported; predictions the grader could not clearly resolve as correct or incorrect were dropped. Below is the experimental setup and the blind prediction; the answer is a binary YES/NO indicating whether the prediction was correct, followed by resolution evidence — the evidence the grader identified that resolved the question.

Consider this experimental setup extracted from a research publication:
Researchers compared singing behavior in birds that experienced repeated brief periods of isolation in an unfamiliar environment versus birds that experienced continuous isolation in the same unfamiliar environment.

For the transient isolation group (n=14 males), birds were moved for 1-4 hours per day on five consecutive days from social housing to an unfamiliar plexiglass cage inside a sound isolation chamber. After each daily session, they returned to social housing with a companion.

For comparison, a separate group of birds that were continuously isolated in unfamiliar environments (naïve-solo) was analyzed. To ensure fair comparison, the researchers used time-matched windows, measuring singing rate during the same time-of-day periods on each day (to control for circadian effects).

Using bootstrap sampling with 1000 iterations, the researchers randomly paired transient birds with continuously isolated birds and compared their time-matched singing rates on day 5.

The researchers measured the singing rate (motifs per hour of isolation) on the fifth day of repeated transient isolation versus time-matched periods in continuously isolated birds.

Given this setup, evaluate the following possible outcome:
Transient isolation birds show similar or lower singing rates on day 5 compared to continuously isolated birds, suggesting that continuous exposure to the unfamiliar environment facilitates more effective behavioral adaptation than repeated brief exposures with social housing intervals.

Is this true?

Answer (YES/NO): YES